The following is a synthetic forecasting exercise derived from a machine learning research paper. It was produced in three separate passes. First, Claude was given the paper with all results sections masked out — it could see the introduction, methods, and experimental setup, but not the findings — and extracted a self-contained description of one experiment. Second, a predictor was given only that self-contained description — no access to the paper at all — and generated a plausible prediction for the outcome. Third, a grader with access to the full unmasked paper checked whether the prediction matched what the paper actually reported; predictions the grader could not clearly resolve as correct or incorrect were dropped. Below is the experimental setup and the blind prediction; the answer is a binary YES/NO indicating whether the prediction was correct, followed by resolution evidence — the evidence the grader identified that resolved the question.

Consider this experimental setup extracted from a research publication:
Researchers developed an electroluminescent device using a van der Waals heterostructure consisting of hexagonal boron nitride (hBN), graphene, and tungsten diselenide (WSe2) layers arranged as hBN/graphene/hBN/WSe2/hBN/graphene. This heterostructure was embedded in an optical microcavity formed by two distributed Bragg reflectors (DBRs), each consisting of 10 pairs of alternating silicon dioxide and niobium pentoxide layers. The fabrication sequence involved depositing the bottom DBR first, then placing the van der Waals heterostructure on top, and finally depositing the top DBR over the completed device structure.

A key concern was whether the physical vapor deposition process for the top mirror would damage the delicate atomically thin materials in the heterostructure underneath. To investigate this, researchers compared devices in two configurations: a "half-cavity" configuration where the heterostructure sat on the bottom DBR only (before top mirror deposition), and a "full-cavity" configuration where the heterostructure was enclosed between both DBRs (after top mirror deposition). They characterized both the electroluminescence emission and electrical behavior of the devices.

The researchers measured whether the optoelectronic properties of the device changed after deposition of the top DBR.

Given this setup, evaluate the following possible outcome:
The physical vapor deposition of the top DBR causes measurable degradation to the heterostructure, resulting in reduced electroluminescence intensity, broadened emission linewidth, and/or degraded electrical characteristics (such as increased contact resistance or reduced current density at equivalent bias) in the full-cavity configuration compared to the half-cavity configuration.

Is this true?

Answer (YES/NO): NO